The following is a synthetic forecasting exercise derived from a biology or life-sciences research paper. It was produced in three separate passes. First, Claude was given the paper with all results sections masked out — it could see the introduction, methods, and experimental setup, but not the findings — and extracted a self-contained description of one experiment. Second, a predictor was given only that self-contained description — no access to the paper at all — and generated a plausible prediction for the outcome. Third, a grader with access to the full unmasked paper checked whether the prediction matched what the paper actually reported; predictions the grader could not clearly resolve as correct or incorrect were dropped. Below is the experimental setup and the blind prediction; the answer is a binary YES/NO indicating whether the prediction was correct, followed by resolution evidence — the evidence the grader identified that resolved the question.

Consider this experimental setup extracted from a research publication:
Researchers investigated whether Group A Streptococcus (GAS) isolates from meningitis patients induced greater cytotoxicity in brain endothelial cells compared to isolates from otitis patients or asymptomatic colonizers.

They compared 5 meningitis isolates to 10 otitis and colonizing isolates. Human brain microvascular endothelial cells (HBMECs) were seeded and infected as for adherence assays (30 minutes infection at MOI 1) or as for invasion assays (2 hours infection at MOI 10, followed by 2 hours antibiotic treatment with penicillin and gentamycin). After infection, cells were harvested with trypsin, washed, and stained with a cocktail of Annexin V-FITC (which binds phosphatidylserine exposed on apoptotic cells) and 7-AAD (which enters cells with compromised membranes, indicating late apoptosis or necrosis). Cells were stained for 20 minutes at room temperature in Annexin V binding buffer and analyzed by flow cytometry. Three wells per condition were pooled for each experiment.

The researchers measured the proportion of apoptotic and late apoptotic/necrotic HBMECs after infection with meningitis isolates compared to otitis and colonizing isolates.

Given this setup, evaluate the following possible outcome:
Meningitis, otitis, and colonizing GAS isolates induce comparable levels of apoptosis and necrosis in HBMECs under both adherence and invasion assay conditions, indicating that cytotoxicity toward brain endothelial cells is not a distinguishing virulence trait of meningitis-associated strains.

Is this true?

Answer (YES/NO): YES